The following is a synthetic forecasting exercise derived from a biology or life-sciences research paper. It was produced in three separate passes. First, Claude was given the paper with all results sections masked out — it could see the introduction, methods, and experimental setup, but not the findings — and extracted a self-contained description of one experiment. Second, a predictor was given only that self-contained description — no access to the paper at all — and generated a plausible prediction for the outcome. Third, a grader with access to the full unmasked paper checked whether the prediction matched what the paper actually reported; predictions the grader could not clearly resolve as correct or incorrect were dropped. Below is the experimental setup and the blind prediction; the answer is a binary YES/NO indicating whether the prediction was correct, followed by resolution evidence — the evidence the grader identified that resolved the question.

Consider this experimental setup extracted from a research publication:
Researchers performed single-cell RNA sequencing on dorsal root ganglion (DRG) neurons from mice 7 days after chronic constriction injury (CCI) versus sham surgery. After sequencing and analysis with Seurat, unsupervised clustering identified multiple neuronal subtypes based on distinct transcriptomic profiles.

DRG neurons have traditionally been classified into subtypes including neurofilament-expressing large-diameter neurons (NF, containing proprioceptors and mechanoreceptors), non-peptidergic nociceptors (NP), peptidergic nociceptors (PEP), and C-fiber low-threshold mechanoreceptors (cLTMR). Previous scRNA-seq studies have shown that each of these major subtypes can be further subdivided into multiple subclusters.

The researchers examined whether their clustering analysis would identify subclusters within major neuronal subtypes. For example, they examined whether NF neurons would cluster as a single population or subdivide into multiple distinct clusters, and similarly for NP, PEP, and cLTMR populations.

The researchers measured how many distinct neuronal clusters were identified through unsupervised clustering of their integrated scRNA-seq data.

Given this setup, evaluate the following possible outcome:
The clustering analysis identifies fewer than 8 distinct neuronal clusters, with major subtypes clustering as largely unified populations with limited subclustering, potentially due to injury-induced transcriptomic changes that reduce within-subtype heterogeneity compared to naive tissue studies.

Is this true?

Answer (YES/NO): NO